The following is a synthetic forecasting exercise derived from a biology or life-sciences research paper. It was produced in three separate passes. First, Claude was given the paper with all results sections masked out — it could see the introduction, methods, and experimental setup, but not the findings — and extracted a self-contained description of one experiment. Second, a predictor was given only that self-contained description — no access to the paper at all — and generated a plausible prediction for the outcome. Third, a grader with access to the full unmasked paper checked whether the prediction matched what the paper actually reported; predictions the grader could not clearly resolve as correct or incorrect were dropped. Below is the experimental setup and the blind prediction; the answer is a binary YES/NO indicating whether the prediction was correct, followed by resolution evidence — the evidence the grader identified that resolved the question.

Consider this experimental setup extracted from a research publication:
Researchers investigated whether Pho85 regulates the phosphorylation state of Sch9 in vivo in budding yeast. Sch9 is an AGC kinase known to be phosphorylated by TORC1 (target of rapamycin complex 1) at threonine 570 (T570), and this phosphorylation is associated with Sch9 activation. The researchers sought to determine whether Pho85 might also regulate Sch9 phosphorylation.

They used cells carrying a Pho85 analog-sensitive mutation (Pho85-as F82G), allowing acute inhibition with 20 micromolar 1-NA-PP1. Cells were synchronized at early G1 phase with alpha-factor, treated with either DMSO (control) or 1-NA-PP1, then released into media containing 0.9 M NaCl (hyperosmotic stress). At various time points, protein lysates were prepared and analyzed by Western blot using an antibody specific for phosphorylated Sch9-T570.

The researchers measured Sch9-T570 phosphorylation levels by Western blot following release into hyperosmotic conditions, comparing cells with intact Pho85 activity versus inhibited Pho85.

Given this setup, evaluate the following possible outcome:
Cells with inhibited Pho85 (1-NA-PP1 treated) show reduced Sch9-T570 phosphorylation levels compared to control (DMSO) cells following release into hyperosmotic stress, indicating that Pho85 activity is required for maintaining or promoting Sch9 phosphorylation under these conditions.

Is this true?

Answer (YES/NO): YES